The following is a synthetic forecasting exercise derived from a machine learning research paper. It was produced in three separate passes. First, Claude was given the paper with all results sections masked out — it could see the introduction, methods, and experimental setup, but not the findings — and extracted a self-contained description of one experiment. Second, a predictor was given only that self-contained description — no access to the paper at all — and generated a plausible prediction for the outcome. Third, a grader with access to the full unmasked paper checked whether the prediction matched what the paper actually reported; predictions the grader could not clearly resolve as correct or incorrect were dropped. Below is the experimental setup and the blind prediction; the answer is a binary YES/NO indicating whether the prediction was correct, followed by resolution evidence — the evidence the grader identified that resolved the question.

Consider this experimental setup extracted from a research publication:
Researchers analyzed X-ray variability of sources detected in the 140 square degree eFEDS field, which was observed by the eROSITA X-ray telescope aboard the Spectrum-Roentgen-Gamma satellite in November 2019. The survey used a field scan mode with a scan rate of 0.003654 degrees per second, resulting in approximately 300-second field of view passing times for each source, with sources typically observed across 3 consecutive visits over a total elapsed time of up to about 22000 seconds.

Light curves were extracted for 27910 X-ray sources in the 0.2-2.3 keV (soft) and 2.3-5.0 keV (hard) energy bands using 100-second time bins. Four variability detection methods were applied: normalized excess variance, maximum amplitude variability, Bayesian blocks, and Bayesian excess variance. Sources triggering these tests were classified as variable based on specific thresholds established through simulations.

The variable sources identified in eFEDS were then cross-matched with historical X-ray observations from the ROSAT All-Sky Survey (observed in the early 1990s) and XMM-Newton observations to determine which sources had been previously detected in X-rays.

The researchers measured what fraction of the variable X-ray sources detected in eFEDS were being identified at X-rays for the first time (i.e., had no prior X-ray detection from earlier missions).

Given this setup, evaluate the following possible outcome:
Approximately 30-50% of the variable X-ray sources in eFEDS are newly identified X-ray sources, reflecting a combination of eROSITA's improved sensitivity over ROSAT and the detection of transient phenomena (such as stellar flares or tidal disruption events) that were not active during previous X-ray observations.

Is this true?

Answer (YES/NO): YES